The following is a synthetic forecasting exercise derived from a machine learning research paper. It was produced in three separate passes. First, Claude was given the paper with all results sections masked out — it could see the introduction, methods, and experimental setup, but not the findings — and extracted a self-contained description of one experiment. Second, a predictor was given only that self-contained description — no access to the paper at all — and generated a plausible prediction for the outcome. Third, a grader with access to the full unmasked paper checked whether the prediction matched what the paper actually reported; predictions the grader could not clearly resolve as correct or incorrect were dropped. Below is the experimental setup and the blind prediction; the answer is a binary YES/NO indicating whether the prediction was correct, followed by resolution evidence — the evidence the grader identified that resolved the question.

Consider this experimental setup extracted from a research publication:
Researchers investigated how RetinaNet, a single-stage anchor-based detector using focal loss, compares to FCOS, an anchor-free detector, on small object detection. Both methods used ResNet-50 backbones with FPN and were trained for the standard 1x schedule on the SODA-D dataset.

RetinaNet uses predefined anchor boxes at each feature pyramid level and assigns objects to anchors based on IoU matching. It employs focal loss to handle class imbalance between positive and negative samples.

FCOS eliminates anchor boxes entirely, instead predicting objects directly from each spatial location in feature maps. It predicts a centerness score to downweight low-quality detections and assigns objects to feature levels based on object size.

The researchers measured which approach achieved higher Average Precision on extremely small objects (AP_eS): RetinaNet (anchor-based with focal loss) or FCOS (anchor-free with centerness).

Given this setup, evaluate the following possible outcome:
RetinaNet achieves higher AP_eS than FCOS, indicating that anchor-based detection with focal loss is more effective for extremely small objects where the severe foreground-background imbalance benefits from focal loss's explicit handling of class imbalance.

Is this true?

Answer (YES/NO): YES